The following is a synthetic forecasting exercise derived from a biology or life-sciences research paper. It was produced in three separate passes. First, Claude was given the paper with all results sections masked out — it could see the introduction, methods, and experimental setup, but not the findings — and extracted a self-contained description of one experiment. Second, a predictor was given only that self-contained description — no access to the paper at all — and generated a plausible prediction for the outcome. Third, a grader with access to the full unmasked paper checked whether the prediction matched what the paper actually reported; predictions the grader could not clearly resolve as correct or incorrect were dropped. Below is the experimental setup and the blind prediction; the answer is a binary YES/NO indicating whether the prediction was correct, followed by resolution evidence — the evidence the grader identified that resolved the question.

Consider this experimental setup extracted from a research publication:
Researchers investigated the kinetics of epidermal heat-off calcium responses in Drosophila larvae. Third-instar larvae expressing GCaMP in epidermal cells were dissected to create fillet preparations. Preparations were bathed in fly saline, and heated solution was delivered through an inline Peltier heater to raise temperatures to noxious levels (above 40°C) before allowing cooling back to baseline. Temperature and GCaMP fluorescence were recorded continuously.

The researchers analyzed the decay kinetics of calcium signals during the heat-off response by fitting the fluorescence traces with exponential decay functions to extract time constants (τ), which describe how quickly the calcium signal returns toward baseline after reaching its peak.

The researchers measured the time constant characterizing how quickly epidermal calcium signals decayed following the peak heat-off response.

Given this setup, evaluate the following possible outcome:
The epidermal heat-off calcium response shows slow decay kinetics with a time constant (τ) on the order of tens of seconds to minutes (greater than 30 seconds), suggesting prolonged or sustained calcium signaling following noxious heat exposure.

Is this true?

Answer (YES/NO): YES